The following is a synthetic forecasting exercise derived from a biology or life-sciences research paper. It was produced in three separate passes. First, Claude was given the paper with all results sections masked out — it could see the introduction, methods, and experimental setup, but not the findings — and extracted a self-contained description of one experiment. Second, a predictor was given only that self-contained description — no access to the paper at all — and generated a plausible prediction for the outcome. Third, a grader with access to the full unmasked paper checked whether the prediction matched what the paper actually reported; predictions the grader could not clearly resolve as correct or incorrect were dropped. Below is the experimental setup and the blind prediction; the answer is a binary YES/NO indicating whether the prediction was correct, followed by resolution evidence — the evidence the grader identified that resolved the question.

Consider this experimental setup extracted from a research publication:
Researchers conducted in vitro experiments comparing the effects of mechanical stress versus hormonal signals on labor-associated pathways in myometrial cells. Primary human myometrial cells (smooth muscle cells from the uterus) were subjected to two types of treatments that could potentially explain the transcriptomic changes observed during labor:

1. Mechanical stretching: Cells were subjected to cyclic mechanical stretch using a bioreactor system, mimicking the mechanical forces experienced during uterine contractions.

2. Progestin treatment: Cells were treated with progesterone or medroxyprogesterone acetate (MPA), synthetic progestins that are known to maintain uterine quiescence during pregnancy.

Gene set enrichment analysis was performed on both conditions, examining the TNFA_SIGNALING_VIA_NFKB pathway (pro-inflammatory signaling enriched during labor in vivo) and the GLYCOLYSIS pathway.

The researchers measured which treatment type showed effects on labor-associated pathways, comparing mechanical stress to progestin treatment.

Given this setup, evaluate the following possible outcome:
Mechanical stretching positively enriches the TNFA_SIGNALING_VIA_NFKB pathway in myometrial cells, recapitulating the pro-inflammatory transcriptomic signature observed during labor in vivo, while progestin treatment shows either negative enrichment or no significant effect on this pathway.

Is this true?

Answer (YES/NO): NO